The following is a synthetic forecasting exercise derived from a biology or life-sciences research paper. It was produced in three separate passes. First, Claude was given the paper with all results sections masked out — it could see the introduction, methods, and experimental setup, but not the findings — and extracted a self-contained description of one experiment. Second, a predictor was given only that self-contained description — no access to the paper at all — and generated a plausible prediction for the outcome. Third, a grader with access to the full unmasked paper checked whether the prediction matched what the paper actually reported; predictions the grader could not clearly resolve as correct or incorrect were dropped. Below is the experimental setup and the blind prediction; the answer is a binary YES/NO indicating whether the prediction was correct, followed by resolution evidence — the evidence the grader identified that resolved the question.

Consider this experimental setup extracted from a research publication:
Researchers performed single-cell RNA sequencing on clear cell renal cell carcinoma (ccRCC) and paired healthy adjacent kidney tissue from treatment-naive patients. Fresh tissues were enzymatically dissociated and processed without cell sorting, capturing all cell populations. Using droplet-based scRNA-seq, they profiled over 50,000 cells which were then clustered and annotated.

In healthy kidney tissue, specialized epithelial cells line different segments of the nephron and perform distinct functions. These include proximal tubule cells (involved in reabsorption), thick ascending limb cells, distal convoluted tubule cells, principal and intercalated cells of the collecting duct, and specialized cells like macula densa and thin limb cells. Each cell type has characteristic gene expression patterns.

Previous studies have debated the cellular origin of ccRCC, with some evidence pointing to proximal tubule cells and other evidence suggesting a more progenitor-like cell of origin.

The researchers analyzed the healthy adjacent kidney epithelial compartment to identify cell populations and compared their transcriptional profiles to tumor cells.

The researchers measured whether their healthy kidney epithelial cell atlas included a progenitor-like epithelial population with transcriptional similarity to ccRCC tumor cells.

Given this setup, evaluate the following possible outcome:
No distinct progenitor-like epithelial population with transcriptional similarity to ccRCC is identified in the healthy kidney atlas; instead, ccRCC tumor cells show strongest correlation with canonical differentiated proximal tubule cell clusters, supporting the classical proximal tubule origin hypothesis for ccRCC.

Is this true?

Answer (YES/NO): NO